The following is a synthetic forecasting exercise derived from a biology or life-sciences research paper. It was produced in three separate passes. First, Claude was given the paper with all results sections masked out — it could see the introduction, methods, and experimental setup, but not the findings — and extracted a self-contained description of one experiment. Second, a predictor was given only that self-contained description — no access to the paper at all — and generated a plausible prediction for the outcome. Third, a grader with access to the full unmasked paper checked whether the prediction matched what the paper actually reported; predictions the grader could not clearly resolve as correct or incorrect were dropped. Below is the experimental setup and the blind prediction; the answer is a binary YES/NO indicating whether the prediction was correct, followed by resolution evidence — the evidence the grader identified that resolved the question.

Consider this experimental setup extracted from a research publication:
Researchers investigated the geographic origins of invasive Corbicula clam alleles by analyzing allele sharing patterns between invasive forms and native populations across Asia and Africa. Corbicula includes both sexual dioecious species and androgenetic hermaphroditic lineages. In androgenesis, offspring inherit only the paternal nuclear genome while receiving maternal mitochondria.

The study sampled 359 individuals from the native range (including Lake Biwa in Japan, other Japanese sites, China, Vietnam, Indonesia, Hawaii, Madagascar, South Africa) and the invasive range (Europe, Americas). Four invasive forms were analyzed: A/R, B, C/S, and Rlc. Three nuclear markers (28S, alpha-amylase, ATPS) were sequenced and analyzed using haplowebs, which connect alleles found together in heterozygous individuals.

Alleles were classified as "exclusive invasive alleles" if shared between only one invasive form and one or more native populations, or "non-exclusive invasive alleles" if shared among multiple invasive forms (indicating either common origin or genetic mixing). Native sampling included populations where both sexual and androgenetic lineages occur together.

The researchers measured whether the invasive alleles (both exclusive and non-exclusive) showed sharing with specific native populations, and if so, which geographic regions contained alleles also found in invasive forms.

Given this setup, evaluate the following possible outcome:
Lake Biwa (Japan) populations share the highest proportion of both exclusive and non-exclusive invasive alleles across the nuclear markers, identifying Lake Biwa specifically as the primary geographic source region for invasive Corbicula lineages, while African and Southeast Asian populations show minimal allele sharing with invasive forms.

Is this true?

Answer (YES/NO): NO